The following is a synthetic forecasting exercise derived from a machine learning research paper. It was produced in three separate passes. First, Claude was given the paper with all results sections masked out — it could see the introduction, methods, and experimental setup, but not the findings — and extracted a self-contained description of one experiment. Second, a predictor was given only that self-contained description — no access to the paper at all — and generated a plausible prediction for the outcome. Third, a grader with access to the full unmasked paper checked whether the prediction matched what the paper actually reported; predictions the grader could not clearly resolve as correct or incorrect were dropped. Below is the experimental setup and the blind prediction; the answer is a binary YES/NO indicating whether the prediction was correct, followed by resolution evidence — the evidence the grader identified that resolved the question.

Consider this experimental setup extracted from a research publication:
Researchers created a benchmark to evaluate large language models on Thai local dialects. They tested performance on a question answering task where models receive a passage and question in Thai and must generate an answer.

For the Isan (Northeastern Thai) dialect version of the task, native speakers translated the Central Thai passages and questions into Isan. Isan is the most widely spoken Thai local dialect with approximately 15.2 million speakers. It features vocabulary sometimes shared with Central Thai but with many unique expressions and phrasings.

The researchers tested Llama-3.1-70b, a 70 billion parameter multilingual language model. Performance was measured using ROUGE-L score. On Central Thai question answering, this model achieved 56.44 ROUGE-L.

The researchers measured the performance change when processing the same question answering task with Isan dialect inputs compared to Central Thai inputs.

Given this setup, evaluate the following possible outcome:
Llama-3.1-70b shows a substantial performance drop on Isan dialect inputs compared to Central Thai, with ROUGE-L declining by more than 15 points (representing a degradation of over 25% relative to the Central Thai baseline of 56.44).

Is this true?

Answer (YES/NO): NO